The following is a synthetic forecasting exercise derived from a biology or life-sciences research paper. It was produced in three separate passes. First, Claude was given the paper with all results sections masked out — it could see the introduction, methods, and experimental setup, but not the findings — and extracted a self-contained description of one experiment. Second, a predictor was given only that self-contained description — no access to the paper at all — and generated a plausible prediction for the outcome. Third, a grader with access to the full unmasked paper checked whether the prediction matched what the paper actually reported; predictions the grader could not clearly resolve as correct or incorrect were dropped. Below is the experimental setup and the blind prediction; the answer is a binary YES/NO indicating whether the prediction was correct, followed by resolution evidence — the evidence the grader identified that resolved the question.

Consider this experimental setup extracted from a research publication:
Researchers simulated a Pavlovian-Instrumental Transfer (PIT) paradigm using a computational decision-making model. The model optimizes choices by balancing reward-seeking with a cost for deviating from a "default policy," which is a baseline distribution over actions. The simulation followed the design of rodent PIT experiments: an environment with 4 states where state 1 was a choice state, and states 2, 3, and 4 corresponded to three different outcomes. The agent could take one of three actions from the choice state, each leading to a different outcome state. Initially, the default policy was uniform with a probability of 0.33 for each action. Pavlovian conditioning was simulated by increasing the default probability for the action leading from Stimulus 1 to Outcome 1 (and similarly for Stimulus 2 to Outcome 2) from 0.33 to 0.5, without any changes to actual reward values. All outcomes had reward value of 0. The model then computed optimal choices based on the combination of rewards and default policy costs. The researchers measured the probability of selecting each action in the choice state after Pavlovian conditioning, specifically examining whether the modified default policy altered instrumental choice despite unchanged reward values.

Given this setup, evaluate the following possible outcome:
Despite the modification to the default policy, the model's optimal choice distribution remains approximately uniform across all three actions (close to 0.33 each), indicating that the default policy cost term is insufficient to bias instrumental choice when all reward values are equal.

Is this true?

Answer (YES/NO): NO